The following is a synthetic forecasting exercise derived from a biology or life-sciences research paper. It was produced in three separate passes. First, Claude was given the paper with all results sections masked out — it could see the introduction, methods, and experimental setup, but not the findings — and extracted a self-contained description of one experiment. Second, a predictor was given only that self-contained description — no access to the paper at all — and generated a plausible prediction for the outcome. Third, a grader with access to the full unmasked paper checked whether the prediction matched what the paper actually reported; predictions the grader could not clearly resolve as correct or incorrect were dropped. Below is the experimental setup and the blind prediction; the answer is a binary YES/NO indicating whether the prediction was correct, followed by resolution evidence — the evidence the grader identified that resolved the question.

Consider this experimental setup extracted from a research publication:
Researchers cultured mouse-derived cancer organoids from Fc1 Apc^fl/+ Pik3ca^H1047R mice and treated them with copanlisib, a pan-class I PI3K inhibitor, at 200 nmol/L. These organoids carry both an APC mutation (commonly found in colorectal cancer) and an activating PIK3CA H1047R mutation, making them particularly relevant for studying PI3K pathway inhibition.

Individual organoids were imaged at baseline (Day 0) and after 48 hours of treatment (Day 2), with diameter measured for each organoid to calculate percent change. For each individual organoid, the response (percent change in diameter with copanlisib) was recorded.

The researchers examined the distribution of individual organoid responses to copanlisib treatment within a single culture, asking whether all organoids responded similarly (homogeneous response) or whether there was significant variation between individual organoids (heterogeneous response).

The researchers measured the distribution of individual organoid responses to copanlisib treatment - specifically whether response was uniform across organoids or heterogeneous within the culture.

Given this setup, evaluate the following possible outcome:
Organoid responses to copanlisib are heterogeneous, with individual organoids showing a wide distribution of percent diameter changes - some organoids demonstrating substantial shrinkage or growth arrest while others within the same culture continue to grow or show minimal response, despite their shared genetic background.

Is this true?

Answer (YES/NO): YES